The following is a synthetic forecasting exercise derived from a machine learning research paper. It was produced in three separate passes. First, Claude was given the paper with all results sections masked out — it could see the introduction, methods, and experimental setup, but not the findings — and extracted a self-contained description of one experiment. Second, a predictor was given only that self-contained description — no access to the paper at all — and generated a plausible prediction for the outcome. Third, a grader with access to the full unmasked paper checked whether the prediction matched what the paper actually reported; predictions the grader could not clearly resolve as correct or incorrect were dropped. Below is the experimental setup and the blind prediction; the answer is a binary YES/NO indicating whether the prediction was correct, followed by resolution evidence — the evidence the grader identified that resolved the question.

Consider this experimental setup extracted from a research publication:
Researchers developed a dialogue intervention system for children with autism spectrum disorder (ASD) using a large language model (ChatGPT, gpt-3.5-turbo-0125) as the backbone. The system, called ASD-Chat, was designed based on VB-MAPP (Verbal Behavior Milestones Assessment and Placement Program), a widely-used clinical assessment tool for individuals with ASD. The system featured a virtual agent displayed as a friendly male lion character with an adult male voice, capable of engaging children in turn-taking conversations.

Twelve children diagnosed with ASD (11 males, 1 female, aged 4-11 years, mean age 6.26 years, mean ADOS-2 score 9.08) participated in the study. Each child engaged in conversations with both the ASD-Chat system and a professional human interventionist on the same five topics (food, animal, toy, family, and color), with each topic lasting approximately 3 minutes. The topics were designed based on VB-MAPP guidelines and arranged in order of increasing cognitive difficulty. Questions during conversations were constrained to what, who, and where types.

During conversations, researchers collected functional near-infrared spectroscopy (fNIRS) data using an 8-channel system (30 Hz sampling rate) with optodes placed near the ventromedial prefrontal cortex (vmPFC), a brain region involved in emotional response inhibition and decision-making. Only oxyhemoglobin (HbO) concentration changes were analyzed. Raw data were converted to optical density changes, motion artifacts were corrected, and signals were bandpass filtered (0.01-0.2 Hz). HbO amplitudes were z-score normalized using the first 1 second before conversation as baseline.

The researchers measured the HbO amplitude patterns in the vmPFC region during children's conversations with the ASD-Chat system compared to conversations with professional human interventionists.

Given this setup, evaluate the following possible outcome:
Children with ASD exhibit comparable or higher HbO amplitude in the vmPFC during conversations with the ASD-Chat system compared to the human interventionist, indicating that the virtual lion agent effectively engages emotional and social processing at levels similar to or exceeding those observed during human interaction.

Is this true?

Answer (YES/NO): YES